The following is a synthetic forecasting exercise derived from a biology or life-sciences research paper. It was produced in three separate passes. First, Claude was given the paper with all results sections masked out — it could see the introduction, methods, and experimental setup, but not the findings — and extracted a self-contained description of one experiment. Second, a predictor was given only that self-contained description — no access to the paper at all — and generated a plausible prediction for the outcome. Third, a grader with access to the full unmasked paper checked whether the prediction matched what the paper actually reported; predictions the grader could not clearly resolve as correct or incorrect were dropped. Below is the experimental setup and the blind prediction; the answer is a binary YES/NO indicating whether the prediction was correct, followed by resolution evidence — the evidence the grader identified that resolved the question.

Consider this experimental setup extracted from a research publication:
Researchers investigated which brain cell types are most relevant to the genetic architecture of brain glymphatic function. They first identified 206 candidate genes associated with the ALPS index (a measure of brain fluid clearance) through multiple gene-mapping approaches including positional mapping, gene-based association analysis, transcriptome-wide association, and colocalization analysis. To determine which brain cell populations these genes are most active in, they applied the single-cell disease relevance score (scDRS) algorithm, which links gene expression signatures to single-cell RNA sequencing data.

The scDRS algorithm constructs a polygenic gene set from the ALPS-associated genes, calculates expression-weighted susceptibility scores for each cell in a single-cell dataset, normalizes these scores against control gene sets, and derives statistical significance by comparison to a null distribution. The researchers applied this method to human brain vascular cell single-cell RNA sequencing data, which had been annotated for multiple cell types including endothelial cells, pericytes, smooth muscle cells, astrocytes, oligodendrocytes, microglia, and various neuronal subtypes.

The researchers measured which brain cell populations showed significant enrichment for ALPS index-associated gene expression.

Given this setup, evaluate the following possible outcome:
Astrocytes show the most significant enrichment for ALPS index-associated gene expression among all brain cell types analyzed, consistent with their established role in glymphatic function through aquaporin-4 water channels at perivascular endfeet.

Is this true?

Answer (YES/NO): NO